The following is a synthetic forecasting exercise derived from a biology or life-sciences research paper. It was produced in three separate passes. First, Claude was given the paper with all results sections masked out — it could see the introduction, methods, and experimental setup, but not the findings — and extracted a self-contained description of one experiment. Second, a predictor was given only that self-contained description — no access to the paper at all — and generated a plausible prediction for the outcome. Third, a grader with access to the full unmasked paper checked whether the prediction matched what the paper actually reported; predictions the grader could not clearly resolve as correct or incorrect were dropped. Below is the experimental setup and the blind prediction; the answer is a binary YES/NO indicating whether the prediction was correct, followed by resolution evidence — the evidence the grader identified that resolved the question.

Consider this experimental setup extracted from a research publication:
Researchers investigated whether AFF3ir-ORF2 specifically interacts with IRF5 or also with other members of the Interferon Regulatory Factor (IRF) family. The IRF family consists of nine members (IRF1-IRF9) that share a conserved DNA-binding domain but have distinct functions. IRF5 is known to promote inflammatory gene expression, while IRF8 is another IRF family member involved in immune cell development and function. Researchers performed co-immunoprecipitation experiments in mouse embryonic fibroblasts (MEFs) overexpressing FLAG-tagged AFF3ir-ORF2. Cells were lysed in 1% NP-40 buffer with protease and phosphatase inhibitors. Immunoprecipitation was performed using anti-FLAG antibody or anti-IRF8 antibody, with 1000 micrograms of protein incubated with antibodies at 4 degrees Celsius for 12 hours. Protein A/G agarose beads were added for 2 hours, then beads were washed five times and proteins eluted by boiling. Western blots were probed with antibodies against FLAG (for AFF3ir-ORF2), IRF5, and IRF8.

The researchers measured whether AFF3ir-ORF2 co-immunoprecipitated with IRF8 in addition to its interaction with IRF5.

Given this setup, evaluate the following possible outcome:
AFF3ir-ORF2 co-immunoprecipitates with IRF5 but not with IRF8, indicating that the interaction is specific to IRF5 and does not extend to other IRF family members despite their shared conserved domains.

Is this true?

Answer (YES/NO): NO